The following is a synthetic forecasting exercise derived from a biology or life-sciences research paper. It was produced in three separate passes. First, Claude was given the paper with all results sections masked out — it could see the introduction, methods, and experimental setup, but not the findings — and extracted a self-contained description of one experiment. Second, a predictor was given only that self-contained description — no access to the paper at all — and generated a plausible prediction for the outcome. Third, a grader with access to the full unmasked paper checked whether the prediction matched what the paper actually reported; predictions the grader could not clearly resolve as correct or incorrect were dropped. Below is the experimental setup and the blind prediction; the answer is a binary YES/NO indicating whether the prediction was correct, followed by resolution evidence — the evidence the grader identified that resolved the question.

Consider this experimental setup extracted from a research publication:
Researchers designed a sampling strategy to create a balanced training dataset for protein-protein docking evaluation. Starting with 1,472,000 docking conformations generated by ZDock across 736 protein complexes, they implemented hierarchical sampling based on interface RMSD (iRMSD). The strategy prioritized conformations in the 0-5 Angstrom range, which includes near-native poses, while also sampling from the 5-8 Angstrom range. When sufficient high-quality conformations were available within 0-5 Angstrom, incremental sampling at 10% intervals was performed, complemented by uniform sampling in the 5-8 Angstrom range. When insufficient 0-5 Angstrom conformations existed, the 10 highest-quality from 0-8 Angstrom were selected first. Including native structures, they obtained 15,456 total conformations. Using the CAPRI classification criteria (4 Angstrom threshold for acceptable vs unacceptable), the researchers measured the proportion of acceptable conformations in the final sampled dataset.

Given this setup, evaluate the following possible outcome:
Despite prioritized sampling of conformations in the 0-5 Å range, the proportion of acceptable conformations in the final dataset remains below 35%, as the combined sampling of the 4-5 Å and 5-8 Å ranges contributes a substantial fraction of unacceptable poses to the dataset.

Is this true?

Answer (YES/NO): NO